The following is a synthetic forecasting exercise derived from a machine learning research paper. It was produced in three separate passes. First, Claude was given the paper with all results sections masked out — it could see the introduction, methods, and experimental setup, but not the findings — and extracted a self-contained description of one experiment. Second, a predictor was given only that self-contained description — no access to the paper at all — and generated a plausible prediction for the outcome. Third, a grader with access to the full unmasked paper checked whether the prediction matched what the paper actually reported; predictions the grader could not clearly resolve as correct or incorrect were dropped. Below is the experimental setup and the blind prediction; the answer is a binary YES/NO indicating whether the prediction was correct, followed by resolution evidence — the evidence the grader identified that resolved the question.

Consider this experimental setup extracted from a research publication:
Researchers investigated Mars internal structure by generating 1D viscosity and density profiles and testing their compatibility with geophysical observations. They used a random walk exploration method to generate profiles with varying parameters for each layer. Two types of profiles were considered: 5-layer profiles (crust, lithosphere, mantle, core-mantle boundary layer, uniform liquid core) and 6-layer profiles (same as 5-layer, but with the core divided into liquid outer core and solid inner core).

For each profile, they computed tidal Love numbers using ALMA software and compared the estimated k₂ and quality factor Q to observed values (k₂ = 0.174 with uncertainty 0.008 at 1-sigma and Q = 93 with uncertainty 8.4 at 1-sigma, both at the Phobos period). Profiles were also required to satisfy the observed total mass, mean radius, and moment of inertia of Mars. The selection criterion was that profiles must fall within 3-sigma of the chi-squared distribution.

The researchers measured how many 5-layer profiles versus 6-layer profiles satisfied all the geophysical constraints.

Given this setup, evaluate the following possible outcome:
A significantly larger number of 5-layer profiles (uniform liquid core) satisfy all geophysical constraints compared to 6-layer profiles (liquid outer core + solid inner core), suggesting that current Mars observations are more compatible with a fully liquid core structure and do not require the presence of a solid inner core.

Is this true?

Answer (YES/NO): NO